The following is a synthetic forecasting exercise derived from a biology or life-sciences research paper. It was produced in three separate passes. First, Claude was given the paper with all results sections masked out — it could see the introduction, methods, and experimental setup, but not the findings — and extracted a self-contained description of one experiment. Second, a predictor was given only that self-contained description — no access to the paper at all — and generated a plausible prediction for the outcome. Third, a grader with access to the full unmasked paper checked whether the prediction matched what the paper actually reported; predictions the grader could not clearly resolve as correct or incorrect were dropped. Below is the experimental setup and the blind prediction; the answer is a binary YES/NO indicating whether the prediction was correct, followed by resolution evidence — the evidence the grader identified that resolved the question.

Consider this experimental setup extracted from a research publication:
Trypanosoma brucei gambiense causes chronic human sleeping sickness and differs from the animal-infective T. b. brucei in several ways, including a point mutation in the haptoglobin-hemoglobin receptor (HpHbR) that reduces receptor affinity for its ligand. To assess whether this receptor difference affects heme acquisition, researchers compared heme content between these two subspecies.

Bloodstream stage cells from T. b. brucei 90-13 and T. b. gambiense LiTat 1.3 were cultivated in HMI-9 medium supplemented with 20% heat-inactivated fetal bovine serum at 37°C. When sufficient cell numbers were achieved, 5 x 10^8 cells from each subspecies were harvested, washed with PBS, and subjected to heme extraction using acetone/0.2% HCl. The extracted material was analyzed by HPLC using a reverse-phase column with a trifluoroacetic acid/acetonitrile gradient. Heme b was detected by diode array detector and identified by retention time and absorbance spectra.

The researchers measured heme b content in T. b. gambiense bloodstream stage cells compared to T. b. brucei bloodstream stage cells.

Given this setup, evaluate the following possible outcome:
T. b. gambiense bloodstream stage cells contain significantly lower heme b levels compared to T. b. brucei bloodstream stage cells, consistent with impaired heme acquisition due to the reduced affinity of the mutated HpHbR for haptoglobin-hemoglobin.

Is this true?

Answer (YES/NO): YES